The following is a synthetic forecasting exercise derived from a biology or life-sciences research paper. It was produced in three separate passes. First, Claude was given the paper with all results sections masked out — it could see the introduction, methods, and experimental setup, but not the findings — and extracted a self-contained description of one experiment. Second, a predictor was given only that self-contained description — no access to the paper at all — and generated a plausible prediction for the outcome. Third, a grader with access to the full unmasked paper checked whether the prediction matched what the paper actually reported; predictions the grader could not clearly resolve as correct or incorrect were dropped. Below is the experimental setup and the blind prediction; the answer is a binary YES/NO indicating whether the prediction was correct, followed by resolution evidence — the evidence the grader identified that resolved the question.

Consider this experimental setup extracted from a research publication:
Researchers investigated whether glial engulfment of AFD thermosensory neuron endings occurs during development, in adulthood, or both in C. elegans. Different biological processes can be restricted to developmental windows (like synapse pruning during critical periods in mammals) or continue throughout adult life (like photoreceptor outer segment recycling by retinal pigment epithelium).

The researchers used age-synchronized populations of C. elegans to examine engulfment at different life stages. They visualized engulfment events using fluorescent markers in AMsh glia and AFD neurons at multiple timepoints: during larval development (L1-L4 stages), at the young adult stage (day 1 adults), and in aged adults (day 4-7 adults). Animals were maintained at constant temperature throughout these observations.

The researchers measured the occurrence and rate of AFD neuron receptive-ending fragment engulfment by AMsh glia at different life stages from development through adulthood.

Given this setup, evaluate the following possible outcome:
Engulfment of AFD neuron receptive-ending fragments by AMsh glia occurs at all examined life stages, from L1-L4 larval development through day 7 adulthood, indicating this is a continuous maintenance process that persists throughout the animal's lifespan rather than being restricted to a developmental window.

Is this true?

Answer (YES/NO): NO